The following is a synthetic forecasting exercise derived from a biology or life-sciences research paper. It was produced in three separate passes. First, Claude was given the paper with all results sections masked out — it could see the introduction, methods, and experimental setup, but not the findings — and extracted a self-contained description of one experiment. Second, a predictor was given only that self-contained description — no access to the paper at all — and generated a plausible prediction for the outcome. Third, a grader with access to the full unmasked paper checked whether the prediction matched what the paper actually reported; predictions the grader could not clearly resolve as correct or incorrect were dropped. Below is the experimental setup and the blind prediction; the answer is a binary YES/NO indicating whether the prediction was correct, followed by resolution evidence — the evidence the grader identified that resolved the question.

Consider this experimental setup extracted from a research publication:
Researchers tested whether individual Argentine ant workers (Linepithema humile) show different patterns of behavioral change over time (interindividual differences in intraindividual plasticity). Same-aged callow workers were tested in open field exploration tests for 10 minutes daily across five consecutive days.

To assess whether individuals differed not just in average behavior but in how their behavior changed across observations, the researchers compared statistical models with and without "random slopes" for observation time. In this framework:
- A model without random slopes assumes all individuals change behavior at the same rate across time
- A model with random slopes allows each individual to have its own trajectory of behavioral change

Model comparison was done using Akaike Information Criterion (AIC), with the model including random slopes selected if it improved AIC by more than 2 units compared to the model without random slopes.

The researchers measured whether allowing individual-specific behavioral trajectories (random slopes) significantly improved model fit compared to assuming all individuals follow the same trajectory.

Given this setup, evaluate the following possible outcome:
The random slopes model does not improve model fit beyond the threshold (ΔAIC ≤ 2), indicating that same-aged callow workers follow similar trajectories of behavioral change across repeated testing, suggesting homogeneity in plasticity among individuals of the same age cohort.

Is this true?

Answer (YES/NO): YES